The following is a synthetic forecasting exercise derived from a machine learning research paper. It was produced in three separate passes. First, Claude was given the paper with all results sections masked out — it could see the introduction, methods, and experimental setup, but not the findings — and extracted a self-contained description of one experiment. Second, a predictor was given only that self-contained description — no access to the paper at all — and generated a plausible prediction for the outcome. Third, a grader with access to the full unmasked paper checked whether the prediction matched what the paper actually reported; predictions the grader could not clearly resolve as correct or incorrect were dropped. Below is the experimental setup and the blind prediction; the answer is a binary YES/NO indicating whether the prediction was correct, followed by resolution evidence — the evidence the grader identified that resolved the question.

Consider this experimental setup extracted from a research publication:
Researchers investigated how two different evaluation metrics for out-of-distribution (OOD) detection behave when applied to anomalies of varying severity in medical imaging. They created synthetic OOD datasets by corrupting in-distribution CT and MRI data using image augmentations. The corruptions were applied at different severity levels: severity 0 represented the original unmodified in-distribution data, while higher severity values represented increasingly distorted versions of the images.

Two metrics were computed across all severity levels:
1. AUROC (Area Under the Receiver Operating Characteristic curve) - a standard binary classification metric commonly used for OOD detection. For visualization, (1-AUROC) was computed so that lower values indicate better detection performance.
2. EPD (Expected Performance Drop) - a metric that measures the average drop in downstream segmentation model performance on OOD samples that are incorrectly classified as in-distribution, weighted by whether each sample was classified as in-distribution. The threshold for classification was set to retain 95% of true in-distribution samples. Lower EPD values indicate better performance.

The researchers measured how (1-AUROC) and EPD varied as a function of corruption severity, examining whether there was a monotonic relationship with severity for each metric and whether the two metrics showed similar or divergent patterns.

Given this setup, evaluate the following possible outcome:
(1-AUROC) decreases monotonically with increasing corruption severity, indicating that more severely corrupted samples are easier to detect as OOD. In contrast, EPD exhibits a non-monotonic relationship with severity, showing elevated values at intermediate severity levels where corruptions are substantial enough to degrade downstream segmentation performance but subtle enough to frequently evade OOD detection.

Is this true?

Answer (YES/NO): NO